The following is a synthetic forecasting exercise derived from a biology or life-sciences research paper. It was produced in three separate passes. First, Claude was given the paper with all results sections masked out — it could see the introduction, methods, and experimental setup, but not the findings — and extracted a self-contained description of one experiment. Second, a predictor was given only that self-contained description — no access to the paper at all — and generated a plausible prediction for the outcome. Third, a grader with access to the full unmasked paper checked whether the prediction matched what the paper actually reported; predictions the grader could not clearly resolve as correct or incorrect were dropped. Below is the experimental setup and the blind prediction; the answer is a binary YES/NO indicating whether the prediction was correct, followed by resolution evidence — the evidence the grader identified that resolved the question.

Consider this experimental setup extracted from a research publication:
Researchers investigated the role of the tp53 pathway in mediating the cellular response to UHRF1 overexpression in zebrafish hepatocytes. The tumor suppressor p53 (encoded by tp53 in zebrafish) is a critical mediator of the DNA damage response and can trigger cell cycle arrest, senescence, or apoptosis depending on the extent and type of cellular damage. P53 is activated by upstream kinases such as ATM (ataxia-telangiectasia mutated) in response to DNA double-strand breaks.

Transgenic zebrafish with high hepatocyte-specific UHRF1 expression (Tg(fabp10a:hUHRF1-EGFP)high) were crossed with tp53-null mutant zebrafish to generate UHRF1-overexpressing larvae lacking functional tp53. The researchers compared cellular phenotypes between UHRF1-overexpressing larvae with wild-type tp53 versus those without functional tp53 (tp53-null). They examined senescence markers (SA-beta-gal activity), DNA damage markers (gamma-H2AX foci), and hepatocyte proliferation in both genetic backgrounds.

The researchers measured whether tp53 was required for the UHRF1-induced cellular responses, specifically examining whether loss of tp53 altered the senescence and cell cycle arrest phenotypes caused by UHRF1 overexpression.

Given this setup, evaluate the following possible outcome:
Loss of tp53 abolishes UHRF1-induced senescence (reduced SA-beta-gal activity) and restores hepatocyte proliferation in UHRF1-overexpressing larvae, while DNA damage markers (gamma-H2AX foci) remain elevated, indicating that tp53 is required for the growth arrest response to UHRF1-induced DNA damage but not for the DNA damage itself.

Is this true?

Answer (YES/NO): NO